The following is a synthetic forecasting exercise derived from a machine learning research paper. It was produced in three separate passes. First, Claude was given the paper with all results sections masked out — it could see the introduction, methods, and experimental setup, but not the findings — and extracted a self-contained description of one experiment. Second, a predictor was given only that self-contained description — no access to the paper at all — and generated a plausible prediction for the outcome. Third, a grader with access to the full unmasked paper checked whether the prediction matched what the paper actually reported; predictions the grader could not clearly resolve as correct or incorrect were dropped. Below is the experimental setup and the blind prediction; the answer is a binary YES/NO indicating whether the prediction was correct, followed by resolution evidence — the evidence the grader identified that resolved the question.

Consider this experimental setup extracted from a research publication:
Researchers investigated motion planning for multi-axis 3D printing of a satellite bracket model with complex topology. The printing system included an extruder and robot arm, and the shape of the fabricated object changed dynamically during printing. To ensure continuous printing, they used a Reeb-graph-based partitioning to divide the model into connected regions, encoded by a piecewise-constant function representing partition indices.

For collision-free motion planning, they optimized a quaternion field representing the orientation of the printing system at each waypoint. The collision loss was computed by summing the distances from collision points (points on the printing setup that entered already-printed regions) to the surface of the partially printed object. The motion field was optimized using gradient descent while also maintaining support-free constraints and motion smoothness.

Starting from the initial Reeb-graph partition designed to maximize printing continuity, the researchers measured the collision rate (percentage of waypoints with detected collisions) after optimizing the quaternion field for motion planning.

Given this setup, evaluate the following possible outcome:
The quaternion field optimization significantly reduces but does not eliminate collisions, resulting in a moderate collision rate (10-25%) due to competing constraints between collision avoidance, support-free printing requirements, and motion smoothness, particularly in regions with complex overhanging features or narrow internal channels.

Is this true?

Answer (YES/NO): NO